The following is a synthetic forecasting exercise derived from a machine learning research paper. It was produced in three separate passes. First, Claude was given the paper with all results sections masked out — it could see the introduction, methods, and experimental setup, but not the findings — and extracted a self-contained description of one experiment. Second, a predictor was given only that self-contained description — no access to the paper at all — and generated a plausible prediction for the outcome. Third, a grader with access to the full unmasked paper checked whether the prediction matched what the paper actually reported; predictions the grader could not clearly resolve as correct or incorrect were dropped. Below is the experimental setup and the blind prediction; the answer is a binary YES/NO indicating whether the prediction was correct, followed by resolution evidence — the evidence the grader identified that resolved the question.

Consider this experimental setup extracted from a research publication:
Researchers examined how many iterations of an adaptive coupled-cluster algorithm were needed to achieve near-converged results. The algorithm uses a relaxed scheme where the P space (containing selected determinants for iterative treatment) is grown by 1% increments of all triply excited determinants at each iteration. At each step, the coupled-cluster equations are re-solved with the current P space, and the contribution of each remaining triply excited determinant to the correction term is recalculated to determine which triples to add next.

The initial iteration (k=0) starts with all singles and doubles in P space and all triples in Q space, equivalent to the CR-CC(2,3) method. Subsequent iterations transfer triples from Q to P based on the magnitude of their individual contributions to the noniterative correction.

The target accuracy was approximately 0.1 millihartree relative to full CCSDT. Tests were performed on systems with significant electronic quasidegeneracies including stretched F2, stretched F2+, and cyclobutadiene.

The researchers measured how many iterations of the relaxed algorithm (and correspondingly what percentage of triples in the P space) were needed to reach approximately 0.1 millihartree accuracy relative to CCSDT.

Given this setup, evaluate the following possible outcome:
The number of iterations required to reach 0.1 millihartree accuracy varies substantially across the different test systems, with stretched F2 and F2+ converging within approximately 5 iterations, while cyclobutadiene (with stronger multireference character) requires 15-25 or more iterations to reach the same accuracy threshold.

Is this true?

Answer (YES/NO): NO